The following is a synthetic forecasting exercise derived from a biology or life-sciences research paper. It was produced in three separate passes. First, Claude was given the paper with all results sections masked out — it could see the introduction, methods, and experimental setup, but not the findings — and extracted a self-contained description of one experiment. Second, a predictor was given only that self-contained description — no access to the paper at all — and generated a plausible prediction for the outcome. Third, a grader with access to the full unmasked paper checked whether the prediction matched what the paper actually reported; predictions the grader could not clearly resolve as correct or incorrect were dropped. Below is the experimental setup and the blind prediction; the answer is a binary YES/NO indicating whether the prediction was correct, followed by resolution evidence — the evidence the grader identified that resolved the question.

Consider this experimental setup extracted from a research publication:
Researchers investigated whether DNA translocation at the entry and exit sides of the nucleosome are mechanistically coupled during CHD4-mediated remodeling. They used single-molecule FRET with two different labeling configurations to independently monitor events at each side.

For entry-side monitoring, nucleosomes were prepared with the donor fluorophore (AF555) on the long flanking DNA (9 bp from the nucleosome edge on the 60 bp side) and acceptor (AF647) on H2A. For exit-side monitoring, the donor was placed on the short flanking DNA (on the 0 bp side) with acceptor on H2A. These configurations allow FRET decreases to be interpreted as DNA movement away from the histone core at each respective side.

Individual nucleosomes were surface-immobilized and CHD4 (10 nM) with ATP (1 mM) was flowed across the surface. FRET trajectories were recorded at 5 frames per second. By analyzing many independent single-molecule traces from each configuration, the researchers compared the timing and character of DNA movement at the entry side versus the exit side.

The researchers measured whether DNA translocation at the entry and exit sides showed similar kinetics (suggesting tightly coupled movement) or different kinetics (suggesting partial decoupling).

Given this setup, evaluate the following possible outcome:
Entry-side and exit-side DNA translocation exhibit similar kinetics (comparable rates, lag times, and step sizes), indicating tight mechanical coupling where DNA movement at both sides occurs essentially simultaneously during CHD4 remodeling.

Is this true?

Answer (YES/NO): NO